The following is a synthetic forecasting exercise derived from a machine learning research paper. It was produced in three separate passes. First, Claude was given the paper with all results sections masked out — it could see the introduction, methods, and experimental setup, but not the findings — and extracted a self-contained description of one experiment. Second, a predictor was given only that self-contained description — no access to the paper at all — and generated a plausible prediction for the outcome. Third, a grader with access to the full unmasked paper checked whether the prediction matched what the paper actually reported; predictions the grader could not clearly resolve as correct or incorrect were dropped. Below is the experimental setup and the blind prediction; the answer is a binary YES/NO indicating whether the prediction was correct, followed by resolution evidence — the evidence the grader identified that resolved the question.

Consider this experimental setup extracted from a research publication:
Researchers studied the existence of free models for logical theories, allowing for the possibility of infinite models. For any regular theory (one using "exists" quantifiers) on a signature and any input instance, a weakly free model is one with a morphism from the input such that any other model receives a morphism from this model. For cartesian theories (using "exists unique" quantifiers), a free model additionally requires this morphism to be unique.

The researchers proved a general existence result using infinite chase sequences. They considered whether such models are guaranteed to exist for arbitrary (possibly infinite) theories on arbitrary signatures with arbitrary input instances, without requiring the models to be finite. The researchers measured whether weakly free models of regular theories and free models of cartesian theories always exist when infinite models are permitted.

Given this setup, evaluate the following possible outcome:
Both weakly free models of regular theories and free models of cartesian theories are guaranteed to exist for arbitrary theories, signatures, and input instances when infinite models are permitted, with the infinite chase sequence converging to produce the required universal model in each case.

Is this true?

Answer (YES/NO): NO